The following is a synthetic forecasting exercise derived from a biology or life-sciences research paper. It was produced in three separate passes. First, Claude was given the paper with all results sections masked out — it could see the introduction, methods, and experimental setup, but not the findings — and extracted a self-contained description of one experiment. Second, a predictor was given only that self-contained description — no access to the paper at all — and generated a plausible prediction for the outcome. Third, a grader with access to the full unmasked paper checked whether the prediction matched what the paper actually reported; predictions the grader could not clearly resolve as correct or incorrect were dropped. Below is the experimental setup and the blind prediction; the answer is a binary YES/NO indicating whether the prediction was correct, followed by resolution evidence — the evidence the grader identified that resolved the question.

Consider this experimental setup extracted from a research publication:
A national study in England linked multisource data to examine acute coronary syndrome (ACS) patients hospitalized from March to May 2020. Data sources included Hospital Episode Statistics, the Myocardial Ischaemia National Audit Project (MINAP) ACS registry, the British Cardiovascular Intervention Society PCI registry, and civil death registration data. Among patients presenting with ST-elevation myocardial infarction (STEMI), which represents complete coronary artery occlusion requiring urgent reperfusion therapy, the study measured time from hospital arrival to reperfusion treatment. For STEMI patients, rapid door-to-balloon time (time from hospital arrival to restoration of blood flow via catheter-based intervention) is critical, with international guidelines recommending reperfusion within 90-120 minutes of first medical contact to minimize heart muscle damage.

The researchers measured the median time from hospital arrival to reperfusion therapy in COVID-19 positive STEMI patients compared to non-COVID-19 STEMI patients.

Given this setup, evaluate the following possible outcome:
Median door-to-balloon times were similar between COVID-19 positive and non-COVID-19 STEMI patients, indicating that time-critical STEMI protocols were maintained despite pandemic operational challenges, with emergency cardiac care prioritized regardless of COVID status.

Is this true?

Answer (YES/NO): NO